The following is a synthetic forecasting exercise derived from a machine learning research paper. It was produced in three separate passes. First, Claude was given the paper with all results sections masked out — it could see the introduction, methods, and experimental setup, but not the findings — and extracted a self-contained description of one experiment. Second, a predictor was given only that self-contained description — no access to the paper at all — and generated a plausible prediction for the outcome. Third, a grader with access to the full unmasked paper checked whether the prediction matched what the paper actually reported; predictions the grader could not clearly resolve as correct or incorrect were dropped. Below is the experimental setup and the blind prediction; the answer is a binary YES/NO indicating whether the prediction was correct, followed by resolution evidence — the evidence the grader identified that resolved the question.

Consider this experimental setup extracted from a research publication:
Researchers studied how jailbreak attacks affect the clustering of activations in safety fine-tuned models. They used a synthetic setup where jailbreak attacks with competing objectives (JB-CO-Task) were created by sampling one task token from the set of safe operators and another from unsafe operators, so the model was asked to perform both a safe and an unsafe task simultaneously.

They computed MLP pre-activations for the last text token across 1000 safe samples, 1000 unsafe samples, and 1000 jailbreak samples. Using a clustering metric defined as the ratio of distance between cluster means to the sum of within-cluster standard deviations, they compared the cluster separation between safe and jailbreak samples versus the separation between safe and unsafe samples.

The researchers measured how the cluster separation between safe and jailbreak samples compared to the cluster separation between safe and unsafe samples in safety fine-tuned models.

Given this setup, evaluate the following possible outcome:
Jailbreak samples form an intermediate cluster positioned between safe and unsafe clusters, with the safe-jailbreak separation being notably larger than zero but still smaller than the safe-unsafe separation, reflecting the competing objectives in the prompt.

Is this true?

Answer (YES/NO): NO